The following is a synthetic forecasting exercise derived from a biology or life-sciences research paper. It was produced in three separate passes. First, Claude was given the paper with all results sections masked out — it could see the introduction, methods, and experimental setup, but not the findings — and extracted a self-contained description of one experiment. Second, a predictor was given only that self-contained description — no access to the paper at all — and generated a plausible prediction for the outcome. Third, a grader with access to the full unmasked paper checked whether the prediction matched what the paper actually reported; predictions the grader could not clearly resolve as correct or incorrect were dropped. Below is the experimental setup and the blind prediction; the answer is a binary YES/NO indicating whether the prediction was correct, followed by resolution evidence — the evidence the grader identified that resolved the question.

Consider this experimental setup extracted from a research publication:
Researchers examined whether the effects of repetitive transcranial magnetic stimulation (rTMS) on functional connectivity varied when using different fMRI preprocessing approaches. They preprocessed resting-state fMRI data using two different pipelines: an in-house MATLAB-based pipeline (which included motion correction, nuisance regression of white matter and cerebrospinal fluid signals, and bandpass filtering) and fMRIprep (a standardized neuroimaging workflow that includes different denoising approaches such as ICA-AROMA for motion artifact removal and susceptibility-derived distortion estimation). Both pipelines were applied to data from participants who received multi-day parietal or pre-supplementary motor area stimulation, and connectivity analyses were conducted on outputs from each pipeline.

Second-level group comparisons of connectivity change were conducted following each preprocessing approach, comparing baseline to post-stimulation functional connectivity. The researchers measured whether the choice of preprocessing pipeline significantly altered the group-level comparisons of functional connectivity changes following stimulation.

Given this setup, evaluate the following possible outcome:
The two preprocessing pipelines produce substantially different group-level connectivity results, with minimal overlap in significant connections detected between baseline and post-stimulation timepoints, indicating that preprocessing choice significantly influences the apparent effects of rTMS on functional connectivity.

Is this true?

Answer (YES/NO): NO